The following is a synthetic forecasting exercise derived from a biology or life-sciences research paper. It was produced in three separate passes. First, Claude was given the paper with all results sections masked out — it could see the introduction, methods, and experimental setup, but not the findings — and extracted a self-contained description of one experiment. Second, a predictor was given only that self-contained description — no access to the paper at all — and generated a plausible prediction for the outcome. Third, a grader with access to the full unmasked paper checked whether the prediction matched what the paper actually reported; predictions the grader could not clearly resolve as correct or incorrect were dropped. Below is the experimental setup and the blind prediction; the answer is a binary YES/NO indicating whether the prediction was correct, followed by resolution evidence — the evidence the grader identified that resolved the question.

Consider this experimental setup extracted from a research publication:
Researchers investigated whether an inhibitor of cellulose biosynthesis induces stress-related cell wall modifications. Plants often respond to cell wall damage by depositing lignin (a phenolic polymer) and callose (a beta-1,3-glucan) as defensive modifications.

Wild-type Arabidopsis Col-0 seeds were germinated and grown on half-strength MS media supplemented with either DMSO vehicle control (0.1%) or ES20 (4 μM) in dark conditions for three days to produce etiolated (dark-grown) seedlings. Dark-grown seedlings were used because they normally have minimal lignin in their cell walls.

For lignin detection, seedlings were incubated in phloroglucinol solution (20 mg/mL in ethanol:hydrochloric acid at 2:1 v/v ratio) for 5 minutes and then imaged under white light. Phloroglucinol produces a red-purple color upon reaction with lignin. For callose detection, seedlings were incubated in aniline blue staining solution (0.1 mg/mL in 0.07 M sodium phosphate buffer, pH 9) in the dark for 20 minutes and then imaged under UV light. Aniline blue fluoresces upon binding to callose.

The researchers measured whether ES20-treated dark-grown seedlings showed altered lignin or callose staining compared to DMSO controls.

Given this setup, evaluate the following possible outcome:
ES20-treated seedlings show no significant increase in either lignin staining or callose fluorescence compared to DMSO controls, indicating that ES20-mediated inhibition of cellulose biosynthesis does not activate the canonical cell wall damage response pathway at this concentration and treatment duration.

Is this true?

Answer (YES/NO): NO